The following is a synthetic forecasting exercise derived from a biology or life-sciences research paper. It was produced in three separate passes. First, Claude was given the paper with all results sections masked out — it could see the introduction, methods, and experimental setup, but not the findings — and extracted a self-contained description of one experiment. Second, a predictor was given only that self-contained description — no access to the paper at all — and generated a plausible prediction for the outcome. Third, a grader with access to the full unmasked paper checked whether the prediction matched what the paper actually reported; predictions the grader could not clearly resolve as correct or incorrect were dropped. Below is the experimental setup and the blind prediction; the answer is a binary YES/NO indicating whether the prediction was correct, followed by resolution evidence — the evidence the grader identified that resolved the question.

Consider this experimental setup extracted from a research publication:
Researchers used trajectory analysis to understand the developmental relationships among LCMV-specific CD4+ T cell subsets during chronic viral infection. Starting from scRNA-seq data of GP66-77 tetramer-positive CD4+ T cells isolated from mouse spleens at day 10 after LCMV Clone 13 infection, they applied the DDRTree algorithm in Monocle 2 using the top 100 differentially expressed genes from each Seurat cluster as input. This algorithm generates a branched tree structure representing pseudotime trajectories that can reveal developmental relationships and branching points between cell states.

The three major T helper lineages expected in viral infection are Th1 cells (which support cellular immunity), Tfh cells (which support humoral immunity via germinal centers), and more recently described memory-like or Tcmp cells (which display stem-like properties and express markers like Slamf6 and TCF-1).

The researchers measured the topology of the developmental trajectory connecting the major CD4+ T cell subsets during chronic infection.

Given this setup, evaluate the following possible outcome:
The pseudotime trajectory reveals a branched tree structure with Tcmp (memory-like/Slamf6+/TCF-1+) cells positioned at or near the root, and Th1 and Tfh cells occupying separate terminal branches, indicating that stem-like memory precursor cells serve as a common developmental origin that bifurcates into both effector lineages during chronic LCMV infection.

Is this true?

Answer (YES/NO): NO